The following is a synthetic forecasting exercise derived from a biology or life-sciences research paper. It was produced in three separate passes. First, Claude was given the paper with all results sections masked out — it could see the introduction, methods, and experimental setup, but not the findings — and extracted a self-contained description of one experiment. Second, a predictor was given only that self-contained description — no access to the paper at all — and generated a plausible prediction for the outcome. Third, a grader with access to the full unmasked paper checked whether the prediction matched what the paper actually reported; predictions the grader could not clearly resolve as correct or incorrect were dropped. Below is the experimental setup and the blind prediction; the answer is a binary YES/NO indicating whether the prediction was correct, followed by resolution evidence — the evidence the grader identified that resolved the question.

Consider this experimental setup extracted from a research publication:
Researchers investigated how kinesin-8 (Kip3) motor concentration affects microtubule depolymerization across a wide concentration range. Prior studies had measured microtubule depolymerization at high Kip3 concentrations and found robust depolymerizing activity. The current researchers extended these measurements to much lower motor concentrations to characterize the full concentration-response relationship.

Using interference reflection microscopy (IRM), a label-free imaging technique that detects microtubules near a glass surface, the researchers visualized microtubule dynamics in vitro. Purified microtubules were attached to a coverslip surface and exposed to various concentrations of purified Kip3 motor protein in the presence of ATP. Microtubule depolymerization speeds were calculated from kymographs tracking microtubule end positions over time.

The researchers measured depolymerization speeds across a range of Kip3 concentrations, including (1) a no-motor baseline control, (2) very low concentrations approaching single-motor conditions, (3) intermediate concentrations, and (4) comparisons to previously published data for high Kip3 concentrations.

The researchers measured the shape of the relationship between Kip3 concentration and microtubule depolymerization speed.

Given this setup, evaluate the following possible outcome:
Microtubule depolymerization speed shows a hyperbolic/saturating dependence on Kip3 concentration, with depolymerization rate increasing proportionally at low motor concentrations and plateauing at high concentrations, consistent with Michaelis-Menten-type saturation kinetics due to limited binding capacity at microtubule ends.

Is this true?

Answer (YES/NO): NO